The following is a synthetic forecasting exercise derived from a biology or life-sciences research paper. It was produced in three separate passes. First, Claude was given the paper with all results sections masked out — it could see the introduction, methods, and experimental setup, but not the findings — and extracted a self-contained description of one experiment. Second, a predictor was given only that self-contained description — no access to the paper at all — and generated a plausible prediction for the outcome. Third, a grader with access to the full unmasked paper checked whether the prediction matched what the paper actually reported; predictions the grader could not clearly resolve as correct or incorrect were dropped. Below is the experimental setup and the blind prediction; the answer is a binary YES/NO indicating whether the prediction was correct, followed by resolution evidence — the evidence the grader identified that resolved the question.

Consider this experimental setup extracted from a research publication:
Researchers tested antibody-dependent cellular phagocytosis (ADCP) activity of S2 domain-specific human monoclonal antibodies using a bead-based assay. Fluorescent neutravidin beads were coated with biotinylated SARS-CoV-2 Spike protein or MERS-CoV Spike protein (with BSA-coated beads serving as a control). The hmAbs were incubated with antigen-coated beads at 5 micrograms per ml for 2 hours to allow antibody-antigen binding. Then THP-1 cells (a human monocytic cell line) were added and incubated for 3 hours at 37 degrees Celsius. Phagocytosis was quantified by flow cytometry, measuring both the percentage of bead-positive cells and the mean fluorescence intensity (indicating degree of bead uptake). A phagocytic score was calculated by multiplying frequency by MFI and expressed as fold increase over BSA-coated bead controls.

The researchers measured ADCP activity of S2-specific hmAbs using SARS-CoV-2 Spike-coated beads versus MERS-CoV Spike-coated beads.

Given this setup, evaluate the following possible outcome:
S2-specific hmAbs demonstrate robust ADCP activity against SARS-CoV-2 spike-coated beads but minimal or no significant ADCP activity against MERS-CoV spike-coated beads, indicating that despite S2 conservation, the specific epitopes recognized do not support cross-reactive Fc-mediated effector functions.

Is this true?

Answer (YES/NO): NO